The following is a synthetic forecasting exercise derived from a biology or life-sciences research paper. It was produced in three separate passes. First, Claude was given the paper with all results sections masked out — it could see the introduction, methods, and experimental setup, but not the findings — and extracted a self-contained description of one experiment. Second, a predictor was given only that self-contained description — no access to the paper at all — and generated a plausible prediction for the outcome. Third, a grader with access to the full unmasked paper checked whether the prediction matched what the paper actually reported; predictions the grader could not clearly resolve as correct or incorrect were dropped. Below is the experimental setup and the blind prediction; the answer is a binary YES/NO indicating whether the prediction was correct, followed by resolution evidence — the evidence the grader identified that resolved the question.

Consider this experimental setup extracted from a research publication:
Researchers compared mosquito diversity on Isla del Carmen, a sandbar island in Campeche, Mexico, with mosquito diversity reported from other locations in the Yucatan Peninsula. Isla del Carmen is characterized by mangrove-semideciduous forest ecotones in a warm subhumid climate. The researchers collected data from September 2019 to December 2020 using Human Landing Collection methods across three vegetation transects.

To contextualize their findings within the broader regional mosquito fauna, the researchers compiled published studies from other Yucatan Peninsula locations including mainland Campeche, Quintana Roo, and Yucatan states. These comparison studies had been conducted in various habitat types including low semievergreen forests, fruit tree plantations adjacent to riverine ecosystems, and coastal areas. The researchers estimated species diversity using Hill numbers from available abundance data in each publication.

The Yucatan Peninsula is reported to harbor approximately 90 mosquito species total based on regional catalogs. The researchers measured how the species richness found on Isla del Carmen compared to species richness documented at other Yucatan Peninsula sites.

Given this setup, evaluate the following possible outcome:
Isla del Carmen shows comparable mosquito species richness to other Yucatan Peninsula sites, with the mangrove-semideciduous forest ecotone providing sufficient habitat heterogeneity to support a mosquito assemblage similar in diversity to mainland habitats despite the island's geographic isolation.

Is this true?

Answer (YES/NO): YES